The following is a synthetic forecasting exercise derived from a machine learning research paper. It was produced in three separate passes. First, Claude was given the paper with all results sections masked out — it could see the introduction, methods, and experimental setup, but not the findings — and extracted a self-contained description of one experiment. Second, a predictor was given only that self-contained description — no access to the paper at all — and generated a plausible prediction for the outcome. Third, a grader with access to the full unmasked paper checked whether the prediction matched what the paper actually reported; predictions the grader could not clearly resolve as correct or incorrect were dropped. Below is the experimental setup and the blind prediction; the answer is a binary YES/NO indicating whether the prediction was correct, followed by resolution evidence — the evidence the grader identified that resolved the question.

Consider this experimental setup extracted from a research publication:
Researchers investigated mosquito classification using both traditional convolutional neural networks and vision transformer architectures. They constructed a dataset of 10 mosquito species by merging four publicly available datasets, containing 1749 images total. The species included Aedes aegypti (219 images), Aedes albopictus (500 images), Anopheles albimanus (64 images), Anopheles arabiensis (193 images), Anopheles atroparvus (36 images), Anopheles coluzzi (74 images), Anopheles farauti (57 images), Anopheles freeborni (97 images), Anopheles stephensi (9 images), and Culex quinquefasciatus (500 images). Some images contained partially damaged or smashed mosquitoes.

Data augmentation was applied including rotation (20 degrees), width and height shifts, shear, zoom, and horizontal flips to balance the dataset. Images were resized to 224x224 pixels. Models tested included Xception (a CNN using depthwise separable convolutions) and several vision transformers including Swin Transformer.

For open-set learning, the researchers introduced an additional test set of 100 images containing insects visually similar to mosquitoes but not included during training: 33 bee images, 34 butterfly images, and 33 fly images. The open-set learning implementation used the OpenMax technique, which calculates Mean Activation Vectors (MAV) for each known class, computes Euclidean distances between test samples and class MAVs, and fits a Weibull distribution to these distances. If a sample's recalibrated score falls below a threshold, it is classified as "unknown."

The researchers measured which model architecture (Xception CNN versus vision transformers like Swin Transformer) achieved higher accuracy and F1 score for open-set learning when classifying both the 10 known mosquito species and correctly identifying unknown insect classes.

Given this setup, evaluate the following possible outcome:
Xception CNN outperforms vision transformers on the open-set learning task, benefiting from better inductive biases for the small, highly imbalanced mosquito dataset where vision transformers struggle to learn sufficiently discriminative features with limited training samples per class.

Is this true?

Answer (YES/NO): YES